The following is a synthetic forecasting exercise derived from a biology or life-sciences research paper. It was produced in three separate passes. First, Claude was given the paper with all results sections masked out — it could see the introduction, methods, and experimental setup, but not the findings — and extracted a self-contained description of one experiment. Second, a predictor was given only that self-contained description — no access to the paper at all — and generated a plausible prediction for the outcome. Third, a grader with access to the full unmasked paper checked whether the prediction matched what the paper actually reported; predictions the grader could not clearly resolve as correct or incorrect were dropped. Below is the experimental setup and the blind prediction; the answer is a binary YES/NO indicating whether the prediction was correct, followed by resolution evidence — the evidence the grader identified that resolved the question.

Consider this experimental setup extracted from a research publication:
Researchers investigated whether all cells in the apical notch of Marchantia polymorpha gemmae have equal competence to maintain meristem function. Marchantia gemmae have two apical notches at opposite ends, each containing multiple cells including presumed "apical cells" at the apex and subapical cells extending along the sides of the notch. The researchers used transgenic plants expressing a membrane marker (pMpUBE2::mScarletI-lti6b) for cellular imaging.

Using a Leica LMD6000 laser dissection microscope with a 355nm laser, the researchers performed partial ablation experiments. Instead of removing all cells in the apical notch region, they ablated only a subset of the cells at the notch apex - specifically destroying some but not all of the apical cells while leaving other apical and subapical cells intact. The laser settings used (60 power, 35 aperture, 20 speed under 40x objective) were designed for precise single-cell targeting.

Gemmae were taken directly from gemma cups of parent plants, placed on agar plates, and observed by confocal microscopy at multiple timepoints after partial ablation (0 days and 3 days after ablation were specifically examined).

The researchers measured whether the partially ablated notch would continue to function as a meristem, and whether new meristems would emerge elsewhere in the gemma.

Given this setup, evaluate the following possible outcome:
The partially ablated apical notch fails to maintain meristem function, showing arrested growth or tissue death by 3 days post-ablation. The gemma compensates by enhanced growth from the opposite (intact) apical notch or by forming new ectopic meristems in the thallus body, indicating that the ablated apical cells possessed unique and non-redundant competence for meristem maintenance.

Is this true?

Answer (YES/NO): NO